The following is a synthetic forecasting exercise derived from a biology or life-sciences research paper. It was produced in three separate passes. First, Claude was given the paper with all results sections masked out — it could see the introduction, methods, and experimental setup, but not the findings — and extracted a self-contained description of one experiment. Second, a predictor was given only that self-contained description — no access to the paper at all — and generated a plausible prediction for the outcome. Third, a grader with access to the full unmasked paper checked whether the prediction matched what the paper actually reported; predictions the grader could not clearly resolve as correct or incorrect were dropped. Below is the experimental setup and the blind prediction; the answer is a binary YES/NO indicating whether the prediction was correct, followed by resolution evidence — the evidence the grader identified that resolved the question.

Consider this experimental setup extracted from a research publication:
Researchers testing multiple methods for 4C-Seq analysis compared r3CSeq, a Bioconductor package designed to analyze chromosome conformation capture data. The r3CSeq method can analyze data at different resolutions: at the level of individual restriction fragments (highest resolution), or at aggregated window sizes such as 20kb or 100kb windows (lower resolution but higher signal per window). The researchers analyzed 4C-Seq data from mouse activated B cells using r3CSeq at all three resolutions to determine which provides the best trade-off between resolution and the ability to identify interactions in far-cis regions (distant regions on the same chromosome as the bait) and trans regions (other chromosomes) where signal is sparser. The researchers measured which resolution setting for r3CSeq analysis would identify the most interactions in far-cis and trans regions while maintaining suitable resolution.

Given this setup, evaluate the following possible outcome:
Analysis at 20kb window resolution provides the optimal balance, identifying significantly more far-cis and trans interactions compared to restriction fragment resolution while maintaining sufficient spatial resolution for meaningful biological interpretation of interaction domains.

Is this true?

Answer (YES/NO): NO